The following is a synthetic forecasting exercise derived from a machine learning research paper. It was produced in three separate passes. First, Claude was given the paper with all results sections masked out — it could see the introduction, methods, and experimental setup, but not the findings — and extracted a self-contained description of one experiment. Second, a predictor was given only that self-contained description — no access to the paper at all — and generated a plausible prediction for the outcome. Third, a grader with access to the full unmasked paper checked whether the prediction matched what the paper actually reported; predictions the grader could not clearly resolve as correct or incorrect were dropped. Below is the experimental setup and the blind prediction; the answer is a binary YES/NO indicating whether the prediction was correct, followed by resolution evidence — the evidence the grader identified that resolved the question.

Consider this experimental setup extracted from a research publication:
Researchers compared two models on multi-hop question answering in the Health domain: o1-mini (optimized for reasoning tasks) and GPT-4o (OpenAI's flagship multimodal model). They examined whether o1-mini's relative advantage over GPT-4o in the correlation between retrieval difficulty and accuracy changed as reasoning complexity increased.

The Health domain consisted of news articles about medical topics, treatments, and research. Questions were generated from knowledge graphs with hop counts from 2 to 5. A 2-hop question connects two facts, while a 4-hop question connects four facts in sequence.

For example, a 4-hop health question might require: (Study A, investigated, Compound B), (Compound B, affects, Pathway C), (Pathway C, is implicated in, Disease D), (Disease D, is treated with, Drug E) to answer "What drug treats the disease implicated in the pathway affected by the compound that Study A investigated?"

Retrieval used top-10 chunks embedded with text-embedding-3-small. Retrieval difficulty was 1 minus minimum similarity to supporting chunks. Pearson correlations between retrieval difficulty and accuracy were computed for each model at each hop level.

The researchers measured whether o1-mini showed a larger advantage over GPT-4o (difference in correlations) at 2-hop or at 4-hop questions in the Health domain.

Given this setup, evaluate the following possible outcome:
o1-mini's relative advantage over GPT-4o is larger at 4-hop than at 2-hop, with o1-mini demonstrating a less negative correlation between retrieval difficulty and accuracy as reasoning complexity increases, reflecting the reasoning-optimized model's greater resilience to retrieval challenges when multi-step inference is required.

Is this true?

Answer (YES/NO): NO